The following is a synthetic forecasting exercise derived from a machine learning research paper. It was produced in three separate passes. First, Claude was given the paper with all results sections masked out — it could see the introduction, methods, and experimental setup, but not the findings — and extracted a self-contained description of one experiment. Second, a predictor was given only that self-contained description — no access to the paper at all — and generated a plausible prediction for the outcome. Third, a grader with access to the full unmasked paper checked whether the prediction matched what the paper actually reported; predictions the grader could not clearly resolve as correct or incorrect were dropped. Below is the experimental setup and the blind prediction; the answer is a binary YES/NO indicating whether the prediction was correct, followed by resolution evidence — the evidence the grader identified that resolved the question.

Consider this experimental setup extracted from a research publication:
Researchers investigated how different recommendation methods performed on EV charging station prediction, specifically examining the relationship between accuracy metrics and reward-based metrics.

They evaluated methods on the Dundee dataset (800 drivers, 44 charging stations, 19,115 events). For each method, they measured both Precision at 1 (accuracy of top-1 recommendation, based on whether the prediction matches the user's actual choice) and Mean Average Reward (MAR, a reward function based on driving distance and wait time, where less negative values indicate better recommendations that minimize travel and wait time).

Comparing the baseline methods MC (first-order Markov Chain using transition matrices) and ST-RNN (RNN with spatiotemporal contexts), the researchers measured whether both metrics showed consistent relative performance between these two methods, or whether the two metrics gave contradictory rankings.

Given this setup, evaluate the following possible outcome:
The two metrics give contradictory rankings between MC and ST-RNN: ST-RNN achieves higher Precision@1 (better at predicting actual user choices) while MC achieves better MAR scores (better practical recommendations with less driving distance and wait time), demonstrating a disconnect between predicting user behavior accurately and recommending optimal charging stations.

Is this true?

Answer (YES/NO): NO